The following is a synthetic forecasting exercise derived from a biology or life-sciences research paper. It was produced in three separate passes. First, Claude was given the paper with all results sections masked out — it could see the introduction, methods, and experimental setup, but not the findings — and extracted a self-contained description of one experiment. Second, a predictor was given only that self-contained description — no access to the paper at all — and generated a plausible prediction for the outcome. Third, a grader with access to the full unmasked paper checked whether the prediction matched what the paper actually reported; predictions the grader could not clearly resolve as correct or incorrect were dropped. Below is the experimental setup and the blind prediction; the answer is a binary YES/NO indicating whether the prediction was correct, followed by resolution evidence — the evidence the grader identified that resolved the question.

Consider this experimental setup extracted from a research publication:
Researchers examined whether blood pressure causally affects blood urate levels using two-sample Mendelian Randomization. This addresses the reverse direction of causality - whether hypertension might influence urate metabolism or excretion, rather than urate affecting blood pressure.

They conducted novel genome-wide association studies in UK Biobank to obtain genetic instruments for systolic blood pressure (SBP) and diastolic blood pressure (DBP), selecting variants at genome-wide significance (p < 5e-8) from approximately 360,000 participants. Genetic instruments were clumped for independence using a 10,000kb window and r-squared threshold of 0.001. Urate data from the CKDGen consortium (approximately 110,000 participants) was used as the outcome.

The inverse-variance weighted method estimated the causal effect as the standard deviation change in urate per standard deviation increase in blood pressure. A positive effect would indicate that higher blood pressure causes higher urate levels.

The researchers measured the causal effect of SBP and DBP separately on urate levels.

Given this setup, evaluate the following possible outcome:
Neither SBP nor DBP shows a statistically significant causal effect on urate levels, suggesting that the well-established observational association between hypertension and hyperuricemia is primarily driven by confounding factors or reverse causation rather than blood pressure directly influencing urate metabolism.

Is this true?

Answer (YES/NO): NO